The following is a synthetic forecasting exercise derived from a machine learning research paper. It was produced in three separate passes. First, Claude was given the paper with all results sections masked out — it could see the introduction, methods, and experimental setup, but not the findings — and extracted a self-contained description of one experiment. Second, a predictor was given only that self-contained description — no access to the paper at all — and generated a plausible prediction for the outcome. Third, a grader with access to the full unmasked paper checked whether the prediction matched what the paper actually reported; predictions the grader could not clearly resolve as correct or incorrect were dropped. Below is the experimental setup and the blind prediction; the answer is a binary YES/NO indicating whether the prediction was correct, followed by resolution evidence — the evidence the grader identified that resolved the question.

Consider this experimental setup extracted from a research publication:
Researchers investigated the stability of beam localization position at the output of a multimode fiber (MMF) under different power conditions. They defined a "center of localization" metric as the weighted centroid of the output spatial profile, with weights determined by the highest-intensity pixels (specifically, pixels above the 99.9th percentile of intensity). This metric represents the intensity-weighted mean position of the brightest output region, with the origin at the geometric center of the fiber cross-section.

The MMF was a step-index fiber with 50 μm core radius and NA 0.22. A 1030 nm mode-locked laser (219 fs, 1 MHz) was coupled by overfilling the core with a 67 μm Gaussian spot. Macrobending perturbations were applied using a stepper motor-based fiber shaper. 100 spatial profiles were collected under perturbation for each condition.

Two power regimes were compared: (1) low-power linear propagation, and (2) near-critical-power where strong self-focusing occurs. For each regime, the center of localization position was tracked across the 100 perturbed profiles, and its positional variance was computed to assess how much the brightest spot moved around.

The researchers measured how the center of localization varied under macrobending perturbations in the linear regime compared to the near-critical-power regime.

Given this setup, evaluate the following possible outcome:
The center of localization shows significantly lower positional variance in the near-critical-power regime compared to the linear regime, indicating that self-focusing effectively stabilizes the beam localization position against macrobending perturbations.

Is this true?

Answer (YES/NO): YES